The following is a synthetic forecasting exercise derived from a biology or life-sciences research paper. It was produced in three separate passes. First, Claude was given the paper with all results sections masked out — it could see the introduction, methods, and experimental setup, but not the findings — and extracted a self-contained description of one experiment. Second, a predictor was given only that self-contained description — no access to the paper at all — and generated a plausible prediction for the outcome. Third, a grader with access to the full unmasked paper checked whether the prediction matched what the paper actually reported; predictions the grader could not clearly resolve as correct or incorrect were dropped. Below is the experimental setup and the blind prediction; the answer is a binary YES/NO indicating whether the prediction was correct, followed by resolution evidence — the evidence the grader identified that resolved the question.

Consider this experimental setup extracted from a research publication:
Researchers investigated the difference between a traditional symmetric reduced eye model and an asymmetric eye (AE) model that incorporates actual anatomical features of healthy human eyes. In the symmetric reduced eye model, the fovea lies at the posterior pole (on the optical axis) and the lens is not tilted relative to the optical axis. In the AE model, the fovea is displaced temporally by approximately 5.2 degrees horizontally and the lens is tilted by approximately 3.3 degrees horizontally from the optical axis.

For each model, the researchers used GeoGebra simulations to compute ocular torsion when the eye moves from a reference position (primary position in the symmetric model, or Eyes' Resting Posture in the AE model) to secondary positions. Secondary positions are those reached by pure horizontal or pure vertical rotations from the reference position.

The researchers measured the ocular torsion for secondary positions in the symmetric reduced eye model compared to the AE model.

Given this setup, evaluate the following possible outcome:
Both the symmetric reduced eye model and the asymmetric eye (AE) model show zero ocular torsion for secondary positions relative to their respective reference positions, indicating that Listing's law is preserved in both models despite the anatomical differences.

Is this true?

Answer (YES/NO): NO